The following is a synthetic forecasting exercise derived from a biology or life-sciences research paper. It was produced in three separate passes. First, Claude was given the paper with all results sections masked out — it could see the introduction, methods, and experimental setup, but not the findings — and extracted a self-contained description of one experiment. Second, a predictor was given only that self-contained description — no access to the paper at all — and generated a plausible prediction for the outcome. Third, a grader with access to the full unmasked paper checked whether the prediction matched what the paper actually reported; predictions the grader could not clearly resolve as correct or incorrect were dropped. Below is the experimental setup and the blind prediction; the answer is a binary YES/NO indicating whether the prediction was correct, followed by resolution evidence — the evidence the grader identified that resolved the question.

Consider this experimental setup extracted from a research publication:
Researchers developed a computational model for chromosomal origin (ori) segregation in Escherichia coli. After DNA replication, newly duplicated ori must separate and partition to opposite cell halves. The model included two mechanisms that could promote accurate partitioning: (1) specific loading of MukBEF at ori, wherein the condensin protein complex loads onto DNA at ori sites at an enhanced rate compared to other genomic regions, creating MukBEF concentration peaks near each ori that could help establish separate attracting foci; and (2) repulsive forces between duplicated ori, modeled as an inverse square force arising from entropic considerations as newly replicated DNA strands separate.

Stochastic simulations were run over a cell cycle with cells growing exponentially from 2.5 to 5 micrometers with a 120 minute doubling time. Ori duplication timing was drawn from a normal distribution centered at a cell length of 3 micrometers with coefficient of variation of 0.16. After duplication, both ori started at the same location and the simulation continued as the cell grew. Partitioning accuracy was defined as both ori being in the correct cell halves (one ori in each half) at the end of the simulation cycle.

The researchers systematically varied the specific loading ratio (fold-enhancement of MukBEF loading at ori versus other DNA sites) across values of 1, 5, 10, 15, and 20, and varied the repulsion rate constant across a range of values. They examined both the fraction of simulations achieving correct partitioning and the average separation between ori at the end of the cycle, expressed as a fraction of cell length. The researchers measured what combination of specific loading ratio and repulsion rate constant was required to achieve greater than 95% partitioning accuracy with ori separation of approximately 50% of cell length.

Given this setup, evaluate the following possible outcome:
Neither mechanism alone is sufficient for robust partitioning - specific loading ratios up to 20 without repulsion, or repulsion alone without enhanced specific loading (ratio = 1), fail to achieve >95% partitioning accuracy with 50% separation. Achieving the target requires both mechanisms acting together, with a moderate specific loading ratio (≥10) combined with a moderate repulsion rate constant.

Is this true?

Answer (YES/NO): YES